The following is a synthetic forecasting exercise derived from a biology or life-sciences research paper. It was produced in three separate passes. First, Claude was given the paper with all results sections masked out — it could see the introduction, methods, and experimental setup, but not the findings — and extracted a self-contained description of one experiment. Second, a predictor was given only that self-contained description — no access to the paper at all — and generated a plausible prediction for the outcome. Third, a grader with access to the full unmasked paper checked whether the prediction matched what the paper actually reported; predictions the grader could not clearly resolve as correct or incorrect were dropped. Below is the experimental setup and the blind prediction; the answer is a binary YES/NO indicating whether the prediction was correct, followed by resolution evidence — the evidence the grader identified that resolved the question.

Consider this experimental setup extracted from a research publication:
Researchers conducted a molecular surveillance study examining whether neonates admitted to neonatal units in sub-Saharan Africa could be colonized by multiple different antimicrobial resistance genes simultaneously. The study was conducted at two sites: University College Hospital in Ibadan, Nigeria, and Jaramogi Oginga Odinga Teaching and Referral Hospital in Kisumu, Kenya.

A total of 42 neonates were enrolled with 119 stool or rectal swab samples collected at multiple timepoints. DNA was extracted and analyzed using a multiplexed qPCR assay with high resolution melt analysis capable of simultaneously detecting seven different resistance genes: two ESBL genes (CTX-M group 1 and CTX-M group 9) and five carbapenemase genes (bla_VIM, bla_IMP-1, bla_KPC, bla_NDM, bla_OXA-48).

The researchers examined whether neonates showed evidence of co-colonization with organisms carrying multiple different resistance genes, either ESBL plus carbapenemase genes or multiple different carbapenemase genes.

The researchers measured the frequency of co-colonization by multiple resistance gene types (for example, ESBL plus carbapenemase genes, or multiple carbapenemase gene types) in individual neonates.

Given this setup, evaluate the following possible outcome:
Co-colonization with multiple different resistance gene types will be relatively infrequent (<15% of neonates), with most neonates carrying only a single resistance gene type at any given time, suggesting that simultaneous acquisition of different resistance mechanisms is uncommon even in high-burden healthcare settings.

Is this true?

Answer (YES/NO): NO